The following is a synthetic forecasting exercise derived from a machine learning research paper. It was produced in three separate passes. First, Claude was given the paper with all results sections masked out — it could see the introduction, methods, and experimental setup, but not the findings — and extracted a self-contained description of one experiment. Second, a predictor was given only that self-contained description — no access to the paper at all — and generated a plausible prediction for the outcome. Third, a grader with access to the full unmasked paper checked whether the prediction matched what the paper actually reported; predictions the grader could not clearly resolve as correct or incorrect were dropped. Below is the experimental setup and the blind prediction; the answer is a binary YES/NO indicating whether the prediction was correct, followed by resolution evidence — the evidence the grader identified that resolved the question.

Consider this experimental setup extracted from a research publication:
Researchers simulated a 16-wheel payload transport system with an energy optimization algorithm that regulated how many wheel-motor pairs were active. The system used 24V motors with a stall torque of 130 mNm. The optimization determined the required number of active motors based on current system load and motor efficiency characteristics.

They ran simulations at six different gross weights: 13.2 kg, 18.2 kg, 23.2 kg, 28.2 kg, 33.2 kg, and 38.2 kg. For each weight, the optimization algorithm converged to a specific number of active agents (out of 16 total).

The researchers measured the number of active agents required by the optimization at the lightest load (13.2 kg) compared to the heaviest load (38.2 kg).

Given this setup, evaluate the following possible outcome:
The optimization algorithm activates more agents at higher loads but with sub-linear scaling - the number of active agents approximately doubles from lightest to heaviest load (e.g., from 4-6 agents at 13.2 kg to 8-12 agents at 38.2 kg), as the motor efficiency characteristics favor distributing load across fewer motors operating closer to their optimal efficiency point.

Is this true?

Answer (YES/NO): NO